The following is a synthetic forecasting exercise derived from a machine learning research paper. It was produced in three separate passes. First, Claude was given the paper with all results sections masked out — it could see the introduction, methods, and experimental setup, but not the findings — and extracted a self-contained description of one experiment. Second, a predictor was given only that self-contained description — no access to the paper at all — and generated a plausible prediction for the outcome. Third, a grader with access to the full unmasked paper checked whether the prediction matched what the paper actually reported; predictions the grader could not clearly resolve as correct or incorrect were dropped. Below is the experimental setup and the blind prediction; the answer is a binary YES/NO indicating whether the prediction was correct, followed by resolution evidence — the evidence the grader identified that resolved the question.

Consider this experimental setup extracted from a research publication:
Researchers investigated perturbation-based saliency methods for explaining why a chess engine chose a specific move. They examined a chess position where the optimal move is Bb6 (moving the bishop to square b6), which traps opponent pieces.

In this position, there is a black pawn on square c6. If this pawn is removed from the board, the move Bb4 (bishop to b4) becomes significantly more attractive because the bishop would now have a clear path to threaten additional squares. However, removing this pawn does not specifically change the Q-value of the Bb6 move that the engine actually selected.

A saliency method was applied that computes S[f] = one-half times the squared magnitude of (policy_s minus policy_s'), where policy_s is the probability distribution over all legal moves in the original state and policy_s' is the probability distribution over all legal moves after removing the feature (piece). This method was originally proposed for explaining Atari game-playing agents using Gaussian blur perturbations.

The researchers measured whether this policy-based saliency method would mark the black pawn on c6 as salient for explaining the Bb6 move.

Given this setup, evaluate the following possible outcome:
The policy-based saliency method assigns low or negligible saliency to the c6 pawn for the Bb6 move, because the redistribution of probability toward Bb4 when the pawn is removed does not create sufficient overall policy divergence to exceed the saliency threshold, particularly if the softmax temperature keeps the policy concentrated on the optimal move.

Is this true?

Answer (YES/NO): NO